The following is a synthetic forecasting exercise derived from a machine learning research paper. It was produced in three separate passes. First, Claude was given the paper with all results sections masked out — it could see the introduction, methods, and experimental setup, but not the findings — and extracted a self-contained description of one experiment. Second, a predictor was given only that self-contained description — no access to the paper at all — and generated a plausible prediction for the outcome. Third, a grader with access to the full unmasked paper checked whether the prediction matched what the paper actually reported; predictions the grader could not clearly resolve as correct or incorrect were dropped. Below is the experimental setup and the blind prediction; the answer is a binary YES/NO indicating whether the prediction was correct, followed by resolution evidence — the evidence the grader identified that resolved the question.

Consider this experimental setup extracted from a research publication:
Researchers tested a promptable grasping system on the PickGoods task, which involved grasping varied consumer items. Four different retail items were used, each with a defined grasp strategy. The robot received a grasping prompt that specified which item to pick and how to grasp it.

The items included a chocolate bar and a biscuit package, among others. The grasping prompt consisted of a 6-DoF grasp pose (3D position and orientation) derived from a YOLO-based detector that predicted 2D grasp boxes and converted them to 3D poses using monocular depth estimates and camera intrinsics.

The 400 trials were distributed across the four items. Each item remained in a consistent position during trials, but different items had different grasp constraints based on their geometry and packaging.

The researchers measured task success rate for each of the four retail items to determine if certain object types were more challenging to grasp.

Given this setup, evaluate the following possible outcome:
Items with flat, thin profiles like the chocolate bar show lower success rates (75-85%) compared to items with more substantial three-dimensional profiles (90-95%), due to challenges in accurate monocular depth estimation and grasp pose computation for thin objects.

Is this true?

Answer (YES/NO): NO